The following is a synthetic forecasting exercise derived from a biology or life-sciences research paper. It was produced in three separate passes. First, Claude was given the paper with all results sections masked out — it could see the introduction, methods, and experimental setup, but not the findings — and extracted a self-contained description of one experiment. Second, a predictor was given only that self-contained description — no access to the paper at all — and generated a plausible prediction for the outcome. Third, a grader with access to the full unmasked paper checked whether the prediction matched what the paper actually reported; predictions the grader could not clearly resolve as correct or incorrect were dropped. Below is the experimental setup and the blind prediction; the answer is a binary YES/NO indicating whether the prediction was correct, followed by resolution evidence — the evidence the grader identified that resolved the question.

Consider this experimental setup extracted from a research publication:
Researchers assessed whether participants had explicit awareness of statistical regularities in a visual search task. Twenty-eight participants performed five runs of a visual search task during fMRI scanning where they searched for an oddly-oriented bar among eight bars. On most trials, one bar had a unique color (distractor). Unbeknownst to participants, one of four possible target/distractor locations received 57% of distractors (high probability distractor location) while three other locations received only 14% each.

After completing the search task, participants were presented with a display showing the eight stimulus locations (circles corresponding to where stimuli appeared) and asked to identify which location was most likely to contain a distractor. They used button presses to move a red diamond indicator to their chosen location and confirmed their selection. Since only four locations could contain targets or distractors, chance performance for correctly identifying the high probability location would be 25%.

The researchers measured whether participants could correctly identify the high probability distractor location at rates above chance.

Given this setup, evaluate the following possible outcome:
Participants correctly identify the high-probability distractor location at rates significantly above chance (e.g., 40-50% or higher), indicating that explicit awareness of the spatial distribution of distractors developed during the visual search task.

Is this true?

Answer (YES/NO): NO